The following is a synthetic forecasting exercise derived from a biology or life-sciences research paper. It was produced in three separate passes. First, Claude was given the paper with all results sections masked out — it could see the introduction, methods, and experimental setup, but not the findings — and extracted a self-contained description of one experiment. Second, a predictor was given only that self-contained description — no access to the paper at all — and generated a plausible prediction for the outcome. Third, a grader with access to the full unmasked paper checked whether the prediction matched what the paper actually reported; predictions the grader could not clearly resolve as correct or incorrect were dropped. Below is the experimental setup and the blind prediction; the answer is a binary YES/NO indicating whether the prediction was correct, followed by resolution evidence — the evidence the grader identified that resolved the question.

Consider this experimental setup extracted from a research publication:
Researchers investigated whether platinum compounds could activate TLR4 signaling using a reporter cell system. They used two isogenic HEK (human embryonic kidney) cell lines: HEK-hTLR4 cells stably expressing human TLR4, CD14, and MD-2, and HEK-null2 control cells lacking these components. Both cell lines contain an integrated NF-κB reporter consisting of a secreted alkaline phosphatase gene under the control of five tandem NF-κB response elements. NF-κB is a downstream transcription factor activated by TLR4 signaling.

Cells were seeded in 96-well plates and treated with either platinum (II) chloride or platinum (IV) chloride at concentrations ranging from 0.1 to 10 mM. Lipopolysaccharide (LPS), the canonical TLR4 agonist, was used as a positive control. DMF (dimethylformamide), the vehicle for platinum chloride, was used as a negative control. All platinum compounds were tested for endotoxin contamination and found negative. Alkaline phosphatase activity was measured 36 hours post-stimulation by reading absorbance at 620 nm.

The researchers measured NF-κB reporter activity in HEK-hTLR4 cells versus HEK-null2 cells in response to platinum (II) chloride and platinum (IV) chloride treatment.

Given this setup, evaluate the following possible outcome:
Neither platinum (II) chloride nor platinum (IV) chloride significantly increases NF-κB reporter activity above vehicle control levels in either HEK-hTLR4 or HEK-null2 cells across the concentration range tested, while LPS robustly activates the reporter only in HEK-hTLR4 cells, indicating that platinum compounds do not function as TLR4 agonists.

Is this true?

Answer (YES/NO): NO